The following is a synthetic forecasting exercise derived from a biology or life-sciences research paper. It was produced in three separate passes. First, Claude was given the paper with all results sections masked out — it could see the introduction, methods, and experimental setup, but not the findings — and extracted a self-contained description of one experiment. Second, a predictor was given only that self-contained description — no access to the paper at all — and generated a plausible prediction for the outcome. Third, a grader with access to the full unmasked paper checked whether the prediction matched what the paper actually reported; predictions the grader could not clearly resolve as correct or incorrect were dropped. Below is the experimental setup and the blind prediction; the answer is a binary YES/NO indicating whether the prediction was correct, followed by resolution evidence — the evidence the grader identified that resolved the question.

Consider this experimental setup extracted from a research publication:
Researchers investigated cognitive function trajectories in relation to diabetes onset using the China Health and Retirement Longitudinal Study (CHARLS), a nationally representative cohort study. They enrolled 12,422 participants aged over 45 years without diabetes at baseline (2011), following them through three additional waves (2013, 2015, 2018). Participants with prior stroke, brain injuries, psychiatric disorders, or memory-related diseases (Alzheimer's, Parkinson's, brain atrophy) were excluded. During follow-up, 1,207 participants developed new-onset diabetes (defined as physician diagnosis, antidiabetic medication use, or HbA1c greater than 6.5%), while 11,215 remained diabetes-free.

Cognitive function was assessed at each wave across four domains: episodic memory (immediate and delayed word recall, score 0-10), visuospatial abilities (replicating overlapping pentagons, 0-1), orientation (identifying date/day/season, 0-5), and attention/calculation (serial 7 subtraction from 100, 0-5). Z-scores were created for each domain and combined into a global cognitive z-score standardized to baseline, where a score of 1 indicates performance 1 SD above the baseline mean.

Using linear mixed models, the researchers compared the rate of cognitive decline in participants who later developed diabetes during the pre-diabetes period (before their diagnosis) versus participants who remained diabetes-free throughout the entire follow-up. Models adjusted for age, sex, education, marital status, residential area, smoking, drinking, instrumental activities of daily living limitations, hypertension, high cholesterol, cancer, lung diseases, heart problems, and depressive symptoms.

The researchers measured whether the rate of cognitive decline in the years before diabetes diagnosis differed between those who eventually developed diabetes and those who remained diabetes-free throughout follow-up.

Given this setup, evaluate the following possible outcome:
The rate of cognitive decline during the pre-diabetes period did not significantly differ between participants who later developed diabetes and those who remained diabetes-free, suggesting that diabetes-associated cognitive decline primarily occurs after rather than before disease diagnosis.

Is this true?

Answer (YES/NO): YES